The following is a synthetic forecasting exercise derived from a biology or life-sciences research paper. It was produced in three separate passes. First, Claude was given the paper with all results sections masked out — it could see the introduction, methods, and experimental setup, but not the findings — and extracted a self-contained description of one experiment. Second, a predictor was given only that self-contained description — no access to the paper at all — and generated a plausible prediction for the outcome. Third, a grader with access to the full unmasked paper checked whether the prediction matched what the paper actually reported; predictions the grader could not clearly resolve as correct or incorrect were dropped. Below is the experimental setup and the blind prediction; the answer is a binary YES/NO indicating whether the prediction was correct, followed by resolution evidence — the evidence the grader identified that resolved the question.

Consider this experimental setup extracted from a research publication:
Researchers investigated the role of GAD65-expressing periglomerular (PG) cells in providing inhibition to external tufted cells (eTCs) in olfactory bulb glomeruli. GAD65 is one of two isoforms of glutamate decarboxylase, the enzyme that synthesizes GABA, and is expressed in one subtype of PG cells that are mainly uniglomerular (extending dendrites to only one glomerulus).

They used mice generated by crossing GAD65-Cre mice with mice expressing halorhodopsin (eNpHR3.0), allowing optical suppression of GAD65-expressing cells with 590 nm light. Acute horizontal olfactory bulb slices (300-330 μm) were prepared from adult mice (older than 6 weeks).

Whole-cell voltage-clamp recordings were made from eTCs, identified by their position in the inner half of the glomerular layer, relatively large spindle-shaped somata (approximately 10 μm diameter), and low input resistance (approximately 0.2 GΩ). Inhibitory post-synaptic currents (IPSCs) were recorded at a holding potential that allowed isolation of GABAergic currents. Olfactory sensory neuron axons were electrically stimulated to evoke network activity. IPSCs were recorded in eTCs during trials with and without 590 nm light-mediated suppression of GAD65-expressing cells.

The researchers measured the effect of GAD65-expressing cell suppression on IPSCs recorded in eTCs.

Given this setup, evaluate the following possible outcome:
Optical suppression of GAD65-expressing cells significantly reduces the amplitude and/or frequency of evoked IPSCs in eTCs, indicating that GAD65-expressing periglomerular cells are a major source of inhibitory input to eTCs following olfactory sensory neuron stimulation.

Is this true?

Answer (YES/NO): YES